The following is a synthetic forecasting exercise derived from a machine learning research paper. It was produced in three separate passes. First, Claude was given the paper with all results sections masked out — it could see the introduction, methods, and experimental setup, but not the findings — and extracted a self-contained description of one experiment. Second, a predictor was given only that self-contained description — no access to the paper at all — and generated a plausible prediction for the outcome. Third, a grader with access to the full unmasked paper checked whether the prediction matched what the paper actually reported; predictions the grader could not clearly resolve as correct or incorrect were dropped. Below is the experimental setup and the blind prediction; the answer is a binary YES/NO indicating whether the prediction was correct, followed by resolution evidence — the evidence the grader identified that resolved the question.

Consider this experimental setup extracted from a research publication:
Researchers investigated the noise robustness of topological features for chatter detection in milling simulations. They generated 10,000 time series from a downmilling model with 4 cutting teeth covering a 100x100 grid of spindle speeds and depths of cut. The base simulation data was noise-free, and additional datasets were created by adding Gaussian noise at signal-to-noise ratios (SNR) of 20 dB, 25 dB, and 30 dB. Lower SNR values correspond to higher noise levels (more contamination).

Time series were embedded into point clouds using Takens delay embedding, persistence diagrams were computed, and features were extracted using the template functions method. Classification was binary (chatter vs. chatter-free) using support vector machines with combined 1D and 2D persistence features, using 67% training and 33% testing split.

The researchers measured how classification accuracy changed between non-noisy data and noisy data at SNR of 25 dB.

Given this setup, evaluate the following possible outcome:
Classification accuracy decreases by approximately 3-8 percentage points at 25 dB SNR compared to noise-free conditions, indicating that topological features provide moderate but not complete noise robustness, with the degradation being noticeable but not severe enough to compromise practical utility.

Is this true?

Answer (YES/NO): NO